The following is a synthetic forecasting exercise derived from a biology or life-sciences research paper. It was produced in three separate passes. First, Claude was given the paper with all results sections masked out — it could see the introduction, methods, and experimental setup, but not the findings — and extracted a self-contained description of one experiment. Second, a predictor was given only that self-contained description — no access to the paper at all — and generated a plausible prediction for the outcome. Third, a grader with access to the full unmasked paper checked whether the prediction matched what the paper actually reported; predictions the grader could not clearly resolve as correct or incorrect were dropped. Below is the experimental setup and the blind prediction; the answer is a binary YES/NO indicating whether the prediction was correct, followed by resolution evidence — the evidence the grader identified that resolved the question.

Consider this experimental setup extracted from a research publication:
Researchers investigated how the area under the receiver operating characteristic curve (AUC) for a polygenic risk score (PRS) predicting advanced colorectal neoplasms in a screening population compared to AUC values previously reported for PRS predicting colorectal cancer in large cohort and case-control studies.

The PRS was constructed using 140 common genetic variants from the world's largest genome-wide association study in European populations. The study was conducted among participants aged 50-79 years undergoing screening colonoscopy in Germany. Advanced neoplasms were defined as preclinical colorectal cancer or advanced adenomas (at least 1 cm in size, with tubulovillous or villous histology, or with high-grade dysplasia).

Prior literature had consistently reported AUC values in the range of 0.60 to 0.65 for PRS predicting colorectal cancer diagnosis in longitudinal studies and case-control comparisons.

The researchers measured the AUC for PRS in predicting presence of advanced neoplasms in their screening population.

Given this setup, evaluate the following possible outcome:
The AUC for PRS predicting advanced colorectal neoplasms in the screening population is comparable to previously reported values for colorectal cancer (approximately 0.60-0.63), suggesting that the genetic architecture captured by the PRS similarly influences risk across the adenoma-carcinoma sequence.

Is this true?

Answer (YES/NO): NO